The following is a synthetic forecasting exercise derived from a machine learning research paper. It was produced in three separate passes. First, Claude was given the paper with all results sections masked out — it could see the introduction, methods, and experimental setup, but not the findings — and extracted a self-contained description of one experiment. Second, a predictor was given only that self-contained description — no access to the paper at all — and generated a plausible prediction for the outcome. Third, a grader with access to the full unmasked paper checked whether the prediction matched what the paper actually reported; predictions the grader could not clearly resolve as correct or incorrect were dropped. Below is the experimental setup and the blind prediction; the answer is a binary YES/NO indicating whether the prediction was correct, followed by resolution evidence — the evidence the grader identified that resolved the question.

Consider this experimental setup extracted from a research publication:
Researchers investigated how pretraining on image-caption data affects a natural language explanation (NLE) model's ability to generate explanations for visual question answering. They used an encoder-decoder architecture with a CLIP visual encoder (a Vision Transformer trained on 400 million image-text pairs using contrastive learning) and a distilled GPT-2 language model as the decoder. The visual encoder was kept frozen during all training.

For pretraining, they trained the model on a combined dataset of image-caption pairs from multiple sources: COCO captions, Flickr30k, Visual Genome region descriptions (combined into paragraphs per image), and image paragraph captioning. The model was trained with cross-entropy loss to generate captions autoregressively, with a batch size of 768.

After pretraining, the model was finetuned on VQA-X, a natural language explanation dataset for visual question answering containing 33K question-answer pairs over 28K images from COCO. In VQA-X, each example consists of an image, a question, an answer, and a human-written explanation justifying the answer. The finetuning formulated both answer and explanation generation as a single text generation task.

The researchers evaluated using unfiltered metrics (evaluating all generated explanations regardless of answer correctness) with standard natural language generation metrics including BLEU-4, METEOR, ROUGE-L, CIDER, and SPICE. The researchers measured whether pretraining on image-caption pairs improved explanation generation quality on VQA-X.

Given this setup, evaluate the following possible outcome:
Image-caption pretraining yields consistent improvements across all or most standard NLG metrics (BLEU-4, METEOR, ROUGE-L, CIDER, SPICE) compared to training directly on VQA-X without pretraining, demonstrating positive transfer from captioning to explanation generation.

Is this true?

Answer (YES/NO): YES